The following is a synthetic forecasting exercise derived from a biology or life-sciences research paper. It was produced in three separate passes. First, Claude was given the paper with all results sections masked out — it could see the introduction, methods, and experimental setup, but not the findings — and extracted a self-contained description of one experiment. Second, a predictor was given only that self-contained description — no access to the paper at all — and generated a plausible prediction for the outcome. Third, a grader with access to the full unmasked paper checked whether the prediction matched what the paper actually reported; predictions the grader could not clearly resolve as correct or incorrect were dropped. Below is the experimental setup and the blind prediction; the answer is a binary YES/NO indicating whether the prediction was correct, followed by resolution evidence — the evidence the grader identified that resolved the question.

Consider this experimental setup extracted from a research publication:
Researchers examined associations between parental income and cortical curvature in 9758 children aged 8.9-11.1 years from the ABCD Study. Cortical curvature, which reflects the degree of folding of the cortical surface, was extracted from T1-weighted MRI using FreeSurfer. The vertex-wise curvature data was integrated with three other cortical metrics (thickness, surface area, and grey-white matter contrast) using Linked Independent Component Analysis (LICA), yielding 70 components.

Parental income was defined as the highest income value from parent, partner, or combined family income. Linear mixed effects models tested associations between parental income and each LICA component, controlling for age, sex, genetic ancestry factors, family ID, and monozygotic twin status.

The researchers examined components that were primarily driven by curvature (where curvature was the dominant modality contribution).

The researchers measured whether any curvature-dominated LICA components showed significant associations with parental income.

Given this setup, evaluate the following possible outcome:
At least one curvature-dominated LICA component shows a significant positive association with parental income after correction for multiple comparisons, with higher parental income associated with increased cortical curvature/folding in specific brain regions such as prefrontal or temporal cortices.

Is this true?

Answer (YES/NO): NO